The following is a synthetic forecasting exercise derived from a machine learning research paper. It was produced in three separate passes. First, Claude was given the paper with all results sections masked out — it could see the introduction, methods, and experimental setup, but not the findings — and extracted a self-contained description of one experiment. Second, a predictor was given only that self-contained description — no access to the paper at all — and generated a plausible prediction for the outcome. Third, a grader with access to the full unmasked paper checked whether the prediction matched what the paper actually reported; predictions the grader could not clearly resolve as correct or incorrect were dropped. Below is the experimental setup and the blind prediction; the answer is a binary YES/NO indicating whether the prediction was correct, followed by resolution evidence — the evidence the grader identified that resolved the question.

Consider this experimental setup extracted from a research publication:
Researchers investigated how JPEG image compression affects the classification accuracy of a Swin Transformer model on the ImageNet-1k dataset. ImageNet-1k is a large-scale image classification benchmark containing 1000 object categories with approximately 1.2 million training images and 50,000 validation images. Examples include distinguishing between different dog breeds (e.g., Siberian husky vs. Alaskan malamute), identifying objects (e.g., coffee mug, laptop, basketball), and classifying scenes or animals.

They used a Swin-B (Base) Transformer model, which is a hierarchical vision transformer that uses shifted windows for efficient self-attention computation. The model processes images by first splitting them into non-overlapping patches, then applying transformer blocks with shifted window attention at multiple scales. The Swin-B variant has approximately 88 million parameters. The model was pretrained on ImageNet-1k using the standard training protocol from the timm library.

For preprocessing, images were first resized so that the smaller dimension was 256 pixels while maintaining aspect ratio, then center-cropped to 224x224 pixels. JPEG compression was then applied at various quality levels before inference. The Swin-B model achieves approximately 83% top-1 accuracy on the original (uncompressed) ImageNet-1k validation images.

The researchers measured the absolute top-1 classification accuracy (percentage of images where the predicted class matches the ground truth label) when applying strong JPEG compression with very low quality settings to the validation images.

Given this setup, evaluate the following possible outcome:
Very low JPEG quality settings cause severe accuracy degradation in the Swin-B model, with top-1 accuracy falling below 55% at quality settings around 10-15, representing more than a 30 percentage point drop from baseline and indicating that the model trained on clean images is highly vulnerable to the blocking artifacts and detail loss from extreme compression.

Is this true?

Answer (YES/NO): NO